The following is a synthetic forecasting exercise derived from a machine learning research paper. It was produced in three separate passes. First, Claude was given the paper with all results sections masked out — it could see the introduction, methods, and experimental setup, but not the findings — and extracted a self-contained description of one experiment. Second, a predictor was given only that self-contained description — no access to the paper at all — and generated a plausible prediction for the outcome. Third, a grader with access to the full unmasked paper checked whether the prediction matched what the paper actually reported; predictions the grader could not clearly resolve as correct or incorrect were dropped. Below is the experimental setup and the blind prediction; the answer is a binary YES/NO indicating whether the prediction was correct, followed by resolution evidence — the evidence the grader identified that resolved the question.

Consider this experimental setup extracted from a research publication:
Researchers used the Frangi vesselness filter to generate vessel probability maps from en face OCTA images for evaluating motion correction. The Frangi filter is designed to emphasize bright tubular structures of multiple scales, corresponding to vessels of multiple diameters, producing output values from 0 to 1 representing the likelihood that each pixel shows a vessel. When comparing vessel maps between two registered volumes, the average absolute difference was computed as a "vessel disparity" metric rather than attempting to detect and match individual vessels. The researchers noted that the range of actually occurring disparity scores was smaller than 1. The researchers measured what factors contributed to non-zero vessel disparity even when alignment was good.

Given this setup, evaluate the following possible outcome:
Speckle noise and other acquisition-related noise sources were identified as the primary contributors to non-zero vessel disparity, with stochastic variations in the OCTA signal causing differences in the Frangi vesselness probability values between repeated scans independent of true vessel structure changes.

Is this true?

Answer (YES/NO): NO